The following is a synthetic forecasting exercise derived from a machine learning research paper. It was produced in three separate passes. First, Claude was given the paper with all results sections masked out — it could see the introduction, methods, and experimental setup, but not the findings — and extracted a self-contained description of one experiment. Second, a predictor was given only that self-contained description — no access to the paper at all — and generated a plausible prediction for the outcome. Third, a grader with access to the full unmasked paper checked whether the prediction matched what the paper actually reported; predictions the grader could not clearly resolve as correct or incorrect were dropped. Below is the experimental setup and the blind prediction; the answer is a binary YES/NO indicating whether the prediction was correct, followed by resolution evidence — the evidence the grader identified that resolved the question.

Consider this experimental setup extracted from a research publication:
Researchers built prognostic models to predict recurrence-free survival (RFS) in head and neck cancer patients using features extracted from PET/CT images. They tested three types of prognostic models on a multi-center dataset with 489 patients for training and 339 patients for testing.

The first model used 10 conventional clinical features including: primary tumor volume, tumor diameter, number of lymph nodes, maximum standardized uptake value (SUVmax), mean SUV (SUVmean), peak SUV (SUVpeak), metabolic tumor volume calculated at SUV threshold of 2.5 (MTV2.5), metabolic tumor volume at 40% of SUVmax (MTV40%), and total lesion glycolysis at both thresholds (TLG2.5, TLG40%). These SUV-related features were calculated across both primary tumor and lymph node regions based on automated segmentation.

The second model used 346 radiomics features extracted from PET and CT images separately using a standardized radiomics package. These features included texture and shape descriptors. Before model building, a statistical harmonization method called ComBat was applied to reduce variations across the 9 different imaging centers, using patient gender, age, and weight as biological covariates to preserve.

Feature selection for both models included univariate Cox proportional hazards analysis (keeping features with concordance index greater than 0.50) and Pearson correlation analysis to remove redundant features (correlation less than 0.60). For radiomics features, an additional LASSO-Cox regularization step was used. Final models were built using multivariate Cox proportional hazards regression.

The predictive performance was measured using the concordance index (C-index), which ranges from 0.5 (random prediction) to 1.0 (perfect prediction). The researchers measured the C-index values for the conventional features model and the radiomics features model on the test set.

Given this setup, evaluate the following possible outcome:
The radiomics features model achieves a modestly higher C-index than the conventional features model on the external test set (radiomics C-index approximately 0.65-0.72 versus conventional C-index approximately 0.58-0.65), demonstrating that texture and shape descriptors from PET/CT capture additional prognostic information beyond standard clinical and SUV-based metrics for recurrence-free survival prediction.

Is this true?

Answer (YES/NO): NO